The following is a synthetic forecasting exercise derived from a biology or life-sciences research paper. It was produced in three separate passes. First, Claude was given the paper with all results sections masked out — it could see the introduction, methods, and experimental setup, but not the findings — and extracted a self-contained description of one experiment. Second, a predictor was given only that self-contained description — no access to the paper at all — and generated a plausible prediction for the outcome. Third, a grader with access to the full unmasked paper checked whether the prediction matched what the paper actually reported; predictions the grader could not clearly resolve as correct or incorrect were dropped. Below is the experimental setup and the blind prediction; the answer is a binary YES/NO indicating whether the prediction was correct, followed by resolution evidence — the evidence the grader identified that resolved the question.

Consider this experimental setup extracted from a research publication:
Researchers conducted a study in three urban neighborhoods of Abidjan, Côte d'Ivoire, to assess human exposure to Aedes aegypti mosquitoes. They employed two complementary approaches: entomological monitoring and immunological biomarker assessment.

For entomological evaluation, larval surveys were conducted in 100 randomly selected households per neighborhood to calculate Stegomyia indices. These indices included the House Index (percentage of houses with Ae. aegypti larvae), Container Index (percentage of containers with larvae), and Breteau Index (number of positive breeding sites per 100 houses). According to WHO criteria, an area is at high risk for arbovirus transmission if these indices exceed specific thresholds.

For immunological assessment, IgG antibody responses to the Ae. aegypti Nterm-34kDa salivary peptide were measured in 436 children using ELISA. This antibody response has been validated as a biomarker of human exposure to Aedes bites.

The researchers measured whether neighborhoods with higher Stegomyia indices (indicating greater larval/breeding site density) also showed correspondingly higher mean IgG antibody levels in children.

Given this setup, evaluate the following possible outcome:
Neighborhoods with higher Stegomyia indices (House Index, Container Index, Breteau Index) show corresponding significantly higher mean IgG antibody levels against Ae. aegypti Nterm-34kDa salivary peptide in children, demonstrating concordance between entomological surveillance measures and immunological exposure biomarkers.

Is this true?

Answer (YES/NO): NO